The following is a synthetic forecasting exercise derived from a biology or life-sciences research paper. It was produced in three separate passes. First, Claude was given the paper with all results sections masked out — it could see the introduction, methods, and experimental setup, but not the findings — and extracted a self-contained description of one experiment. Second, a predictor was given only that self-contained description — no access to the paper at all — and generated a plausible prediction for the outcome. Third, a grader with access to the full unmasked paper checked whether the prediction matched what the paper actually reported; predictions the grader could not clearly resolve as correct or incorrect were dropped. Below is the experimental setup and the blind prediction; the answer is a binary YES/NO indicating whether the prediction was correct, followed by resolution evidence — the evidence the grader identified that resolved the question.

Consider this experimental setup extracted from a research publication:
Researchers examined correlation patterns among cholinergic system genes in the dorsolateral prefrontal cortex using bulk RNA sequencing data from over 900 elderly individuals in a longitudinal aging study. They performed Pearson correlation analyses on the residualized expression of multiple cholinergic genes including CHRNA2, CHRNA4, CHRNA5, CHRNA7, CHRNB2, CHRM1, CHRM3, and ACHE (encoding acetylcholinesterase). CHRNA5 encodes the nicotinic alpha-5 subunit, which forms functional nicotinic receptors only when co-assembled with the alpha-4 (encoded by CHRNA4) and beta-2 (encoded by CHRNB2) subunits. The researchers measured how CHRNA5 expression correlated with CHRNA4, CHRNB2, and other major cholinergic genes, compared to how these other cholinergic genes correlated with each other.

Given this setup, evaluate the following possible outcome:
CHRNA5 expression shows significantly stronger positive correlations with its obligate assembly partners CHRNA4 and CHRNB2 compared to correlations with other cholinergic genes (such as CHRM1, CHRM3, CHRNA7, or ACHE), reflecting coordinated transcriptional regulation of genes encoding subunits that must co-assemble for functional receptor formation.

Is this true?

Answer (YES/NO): NO